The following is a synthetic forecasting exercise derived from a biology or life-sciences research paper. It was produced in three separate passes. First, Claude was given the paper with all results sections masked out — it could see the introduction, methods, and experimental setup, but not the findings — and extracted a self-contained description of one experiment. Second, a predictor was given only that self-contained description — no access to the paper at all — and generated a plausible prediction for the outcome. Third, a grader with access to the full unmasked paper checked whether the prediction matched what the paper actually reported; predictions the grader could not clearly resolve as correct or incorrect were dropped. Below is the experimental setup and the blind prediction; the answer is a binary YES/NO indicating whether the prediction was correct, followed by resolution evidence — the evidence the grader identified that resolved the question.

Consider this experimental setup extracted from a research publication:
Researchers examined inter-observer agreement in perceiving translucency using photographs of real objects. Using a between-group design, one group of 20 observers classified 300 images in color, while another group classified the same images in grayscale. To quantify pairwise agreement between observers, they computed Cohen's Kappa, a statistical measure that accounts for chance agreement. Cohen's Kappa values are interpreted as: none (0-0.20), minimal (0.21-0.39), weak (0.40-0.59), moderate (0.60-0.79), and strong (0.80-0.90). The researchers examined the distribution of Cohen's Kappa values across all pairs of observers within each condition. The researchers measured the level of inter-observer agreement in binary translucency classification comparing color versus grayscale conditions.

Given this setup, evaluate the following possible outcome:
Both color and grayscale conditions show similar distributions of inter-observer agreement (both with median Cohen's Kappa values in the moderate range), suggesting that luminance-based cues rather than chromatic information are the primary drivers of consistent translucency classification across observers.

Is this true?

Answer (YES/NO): NO